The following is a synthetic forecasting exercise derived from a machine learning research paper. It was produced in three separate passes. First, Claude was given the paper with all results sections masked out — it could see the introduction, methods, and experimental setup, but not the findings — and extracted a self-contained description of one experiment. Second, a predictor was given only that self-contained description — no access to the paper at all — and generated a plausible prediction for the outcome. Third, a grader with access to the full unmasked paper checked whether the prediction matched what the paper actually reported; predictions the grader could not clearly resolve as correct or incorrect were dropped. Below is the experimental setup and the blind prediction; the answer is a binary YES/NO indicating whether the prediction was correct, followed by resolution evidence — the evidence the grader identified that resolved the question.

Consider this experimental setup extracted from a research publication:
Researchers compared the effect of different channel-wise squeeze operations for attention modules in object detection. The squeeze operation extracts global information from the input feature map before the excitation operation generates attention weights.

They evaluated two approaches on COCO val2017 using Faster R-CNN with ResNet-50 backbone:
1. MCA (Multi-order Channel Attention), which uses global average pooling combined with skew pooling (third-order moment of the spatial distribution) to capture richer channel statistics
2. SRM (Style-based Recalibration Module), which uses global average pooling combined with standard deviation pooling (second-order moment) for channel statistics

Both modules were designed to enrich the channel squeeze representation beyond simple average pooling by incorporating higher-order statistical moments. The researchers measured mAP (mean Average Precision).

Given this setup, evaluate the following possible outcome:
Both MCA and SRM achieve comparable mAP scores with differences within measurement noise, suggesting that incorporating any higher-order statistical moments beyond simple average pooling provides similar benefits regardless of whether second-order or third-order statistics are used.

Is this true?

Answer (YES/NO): NO